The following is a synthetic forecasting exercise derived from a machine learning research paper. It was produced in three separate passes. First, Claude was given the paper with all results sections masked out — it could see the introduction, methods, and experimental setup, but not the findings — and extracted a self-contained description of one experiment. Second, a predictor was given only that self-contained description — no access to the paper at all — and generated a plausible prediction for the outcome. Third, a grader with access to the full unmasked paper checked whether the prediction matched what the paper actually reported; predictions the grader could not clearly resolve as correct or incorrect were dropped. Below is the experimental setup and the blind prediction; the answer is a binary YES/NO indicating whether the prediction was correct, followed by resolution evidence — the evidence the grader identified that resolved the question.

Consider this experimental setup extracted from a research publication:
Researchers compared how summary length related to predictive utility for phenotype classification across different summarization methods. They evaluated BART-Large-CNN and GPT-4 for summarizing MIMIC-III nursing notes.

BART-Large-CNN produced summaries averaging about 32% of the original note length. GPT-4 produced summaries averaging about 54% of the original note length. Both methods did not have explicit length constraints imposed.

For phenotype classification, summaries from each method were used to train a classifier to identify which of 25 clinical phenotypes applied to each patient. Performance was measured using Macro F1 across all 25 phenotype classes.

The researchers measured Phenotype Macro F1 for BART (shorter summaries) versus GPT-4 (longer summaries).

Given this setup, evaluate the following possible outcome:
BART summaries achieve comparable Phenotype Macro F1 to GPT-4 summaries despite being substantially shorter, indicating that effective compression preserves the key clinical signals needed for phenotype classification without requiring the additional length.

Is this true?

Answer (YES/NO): NO